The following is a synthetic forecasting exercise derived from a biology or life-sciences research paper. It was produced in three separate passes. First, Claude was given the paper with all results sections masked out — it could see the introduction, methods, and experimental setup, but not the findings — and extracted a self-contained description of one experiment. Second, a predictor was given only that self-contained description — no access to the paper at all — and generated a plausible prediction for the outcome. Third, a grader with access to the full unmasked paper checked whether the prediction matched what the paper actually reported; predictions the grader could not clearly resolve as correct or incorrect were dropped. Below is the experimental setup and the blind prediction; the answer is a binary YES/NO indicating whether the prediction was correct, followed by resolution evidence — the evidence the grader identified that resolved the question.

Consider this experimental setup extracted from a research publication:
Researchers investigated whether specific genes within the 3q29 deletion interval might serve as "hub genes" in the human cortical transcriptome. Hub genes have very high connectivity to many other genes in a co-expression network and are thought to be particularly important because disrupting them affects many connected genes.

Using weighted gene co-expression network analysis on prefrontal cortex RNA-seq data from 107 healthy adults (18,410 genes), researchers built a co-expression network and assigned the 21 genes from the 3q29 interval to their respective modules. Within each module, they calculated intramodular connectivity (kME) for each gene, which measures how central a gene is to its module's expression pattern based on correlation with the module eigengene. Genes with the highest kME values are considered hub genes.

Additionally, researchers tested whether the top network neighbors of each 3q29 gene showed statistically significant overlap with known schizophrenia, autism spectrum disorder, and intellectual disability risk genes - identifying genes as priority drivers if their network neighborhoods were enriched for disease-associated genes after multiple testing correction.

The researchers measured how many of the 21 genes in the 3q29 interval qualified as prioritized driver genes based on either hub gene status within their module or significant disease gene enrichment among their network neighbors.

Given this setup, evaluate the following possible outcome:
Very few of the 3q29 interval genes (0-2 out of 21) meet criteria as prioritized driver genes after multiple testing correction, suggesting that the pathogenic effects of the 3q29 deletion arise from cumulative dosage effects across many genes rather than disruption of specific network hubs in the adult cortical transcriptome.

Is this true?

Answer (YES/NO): NO